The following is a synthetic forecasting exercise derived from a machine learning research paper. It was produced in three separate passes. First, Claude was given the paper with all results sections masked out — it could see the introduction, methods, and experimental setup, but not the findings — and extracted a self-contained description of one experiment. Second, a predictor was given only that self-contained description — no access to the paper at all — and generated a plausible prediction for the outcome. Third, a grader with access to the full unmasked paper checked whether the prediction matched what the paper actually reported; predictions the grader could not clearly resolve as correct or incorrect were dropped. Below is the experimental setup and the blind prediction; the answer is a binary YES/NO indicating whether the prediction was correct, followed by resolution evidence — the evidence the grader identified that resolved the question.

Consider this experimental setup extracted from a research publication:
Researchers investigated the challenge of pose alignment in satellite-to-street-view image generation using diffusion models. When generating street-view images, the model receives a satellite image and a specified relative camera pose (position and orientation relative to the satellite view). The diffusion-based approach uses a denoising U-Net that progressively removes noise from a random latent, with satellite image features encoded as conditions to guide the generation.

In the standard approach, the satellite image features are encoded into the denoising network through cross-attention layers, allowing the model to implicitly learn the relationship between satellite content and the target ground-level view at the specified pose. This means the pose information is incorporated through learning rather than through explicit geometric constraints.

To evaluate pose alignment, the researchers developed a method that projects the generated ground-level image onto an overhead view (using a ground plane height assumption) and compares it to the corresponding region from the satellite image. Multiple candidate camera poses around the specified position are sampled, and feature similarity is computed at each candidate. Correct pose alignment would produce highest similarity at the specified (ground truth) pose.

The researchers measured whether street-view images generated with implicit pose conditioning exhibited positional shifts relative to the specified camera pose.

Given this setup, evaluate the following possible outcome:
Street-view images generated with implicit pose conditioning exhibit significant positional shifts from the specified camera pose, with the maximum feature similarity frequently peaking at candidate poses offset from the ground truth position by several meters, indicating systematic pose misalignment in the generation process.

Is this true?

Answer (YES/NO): YES